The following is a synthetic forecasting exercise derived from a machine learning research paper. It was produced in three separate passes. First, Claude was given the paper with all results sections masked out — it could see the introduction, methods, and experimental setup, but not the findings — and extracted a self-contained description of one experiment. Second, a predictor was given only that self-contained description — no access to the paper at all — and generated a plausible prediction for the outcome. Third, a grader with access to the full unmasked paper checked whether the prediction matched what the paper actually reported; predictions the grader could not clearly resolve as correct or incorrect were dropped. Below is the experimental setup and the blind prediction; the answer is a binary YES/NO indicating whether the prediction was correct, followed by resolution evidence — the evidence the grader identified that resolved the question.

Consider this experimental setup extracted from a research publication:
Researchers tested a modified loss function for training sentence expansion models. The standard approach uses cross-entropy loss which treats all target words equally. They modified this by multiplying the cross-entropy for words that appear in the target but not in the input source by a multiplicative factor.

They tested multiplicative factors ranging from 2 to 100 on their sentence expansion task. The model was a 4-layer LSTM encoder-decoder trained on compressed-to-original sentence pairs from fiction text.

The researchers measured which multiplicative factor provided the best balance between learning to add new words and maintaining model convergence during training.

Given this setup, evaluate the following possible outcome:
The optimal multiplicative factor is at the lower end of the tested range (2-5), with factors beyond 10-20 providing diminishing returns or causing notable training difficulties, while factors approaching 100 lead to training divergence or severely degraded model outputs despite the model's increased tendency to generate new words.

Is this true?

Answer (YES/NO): NO